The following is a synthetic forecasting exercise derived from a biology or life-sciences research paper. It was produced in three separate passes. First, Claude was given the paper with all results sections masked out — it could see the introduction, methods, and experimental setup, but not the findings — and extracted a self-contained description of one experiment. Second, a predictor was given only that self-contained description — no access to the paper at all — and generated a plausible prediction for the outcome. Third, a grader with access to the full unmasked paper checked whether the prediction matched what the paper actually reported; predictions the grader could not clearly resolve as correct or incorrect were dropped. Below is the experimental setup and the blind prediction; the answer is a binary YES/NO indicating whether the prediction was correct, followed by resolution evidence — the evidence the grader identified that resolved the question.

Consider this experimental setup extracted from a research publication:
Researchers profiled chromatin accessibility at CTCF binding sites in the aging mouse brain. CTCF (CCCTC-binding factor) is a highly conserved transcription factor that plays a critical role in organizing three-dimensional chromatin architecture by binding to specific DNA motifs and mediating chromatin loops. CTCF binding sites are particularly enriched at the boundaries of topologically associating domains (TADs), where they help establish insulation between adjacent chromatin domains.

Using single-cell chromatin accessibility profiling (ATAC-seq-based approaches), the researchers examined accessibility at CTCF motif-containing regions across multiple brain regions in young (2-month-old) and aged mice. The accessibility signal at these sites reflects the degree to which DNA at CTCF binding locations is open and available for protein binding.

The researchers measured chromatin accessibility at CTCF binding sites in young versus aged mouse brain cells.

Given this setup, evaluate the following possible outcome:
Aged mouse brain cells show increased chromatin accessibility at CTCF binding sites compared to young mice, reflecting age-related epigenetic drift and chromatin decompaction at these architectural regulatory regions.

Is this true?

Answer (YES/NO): NO